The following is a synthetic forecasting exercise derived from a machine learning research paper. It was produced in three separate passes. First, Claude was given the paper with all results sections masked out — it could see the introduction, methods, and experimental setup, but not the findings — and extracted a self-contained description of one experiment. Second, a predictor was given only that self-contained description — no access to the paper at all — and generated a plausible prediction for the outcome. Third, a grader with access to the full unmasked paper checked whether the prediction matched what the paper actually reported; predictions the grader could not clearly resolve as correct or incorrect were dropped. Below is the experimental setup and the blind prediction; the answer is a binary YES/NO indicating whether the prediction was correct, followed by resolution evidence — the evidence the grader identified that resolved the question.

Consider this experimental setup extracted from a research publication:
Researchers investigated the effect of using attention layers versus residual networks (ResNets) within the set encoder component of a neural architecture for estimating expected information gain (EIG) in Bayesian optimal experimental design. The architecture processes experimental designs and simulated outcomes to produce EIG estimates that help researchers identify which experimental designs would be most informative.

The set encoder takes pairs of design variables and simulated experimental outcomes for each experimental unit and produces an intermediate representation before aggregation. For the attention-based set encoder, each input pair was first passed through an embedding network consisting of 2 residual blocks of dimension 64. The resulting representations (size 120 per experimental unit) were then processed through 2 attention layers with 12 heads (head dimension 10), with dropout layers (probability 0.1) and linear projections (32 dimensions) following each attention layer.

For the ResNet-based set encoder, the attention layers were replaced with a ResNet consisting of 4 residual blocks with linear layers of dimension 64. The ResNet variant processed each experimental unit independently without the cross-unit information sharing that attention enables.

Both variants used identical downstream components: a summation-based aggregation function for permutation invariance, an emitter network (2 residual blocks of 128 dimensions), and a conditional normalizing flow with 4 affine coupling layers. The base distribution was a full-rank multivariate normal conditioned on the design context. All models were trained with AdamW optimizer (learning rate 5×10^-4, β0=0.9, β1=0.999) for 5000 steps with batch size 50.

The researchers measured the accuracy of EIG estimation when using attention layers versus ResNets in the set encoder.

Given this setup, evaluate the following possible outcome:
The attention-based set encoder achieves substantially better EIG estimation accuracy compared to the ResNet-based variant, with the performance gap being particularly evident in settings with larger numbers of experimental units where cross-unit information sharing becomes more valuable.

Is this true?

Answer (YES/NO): NO